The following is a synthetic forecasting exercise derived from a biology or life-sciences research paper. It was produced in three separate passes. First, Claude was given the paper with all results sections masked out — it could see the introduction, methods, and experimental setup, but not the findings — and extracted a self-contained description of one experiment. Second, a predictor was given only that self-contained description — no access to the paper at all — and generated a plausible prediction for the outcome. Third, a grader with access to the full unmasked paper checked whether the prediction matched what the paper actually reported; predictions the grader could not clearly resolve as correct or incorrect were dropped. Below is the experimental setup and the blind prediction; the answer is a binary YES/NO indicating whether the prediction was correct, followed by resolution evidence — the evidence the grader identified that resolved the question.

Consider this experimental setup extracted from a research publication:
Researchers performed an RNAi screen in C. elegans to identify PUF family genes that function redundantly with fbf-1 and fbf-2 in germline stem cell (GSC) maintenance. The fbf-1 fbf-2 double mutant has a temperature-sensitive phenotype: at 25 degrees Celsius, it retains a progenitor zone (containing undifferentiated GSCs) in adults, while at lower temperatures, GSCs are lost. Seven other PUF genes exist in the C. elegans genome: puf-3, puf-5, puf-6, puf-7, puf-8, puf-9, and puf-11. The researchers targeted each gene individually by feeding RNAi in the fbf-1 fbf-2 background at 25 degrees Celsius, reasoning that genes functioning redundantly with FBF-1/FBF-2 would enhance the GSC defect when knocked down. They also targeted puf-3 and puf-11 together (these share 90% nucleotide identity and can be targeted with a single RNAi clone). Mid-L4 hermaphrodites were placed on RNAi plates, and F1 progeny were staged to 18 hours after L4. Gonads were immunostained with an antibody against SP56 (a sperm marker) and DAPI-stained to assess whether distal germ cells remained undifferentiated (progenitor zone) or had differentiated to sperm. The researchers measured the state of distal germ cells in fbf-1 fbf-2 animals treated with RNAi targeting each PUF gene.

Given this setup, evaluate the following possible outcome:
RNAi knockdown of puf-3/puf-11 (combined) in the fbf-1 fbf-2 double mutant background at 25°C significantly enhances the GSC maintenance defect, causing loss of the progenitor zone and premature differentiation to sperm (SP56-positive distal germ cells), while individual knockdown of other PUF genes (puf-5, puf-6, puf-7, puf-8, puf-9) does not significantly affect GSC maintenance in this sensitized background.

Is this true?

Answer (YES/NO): YES